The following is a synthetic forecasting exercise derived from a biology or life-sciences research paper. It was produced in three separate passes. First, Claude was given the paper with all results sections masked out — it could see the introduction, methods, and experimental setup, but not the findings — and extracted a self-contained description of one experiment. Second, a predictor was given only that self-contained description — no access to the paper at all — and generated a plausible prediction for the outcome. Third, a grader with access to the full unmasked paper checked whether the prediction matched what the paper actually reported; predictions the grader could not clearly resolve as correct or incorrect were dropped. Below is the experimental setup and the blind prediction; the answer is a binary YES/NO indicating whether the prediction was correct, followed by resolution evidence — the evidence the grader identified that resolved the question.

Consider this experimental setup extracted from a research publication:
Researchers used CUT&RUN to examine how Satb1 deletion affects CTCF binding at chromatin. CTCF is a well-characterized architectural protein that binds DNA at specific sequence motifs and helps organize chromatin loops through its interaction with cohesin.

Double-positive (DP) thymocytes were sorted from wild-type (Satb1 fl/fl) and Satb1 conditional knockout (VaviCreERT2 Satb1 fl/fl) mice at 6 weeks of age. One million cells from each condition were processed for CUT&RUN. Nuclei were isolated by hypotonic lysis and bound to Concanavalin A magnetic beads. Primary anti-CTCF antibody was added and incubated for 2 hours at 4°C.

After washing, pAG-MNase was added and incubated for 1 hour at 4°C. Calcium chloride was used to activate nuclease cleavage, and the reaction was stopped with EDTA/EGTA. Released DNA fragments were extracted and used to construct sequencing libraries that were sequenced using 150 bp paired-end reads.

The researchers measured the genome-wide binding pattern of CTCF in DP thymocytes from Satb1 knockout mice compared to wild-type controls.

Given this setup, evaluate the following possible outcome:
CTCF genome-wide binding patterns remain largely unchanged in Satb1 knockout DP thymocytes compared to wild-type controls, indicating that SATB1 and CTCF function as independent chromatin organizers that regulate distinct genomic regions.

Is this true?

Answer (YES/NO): YES